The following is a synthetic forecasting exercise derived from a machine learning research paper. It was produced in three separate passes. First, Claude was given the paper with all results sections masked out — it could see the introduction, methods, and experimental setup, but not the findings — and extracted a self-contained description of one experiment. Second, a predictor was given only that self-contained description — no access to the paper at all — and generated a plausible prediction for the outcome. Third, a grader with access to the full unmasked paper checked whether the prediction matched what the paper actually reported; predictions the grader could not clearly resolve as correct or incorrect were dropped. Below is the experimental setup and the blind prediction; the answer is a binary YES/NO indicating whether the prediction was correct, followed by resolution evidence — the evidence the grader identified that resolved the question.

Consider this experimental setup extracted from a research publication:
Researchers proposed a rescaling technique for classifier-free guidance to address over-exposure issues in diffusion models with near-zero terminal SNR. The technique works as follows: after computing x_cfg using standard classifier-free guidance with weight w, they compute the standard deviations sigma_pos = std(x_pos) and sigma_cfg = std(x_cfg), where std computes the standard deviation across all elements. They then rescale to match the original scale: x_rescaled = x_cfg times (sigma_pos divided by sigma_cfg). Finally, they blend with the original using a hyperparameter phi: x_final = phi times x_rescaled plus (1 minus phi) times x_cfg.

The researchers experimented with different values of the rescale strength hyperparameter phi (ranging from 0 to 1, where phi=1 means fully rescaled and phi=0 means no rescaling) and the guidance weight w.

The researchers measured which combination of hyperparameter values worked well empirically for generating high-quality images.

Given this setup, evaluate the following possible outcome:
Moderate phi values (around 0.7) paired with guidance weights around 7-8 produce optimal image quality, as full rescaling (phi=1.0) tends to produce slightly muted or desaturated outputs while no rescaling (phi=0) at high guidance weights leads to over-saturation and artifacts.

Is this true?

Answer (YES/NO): YES